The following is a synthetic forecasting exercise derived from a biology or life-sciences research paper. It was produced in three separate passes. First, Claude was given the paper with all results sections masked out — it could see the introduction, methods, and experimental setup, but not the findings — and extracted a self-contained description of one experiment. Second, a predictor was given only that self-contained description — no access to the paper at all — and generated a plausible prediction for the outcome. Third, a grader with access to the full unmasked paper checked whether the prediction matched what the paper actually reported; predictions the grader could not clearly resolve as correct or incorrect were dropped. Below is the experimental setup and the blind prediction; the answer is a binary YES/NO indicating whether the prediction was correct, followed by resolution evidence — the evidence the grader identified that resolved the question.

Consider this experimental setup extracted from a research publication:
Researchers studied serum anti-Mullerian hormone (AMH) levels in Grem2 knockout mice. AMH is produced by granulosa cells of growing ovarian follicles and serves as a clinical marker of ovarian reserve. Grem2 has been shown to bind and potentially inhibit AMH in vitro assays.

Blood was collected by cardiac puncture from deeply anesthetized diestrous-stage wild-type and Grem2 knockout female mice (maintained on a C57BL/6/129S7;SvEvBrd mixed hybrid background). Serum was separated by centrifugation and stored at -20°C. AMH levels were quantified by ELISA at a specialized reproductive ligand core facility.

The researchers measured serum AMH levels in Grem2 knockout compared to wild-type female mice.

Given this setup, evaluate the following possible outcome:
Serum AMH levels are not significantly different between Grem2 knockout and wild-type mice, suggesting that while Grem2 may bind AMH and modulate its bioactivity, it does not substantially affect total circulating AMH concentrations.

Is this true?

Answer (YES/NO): NO